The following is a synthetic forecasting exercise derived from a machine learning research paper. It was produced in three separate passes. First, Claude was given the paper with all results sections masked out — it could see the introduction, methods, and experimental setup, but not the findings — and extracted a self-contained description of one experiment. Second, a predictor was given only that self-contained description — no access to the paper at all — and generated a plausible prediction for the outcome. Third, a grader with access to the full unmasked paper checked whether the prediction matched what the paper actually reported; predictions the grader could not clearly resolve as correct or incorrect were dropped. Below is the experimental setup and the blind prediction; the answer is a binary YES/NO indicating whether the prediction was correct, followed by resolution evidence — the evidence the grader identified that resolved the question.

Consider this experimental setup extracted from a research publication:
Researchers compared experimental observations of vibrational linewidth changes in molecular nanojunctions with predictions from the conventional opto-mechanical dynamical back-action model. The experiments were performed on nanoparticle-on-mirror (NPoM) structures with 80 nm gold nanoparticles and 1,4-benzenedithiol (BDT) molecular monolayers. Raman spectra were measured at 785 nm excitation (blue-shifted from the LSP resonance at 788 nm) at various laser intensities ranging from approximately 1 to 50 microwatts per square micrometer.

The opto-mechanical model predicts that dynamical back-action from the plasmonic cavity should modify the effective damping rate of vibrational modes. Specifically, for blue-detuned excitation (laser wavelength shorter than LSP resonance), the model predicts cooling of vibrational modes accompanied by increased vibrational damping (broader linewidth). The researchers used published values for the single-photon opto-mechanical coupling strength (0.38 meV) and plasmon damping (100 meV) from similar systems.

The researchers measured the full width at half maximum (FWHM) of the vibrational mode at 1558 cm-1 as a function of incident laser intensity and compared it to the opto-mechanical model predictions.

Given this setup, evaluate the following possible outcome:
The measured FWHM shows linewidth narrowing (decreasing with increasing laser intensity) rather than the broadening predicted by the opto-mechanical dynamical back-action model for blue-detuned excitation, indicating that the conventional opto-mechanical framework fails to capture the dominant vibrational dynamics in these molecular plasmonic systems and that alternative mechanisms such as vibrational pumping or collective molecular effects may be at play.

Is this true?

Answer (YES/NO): NO